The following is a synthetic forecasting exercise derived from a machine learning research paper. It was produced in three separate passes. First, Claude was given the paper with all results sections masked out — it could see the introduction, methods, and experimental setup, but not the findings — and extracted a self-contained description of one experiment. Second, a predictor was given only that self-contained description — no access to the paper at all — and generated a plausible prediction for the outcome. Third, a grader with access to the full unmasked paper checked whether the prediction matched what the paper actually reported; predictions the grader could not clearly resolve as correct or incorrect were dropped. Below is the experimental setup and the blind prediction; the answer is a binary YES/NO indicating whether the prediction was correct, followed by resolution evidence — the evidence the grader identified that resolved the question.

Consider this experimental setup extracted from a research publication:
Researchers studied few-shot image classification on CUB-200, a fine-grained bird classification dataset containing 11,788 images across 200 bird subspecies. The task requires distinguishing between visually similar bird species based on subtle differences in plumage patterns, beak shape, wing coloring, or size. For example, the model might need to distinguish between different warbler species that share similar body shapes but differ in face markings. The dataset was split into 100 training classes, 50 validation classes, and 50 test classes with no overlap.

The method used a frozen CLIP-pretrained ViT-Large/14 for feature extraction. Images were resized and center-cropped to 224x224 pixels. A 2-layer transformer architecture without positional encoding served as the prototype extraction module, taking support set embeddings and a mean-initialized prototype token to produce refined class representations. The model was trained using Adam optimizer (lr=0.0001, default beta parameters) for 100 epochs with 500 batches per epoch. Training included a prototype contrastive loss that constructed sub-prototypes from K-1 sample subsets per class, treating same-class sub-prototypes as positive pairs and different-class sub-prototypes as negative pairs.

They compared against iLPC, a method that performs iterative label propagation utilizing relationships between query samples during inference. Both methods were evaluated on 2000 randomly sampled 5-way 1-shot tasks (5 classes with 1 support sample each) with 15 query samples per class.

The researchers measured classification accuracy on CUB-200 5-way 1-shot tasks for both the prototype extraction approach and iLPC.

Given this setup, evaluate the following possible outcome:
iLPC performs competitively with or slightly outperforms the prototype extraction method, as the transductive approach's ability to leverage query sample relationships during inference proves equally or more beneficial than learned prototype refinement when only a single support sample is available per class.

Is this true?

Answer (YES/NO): YES